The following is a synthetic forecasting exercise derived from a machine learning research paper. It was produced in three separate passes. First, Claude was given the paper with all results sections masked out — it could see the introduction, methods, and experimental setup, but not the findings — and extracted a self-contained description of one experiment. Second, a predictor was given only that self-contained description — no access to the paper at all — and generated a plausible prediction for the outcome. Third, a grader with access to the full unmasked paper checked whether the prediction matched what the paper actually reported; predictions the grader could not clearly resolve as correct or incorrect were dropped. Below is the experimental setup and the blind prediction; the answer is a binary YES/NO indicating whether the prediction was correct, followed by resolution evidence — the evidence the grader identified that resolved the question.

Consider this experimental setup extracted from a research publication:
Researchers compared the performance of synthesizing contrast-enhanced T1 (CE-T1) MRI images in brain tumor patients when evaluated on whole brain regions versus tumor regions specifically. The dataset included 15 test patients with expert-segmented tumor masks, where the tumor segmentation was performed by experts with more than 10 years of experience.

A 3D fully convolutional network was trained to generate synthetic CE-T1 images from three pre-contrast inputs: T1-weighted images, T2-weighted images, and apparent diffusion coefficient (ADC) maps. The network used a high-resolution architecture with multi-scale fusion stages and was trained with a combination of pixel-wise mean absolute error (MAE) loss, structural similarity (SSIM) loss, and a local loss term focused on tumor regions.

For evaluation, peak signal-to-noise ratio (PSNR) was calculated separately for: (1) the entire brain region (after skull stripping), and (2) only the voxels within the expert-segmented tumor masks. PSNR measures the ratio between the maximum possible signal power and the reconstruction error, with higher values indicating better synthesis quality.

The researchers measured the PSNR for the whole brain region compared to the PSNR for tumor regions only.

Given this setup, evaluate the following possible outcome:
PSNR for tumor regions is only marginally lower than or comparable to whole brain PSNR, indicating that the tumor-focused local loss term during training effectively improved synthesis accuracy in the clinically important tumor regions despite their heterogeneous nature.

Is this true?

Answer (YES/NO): NO